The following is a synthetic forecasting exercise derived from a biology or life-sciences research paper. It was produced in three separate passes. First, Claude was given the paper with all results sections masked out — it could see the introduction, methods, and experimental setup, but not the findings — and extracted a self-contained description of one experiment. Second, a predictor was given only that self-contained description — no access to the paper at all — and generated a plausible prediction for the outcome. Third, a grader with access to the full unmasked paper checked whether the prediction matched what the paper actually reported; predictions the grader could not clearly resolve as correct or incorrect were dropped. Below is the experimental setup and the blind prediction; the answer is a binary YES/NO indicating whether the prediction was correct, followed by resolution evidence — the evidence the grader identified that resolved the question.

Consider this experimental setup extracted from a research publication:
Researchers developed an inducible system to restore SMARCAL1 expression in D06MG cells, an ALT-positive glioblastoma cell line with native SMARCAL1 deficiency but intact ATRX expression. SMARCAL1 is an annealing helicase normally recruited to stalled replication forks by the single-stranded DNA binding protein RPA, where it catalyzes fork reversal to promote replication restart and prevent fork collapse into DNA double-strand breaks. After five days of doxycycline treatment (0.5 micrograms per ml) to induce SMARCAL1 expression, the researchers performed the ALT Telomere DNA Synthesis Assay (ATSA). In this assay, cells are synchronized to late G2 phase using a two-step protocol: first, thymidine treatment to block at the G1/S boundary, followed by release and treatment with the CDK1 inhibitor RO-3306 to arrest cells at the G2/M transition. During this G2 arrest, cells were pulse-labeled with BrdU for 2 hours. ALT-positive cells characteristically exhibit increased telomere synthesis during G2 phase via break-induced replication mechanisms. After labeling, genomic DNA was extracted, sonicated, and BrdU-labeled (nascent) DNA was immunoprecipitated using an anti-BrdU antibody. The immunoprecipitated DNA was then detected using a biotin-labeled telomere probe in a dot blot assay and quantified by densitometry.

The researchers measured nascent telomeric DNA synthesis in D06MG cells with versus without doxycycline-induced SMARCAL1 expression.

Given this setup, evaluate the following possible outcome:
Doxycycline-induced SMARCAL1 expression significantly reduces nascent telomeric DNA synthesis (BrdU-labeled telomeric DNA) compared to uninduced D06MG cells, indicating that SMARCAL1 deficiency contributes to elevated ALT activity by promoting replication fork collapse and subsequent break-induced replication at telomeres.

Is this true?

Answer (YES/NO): YES